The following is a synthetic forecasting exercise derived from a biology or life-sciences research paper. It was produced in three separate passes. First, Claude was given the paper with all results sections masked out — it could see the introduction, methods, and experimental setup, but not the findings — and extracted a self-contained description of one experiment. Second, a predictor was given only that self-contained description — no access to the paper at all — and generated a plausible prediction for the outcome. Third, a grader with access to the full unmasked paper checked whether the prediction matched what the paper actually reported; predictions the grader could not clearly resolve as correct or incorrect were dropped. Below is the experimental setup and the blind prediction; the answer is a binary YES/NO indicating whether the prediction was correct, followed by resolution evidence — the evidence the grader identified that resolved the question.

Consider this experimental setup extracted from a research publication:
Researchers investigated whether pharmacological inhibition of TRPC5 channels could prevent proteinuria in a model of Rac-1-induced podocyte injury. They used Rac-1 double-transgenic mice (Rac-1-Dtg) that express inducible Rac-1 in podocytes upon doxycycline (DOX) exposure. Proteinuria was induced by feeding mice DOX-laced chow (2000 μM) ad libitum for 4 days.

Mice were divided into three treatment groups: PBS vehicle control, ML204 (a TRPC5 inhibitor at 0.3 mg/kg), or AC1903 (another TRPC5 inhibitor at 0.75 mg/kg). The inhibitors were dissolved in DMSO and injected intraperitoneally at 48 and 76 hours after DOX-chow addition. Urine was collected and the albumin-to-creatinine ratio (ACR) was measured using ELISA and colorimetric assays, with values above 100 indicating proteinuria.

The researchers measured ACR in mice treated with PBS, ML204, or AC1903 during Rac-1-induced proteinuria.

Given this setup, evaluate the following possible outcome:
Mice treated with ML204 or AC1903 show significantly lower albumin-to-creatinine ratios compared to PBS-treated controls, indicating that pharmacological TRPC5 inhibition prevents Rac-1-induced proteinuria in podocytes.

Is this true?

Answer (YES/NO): NO